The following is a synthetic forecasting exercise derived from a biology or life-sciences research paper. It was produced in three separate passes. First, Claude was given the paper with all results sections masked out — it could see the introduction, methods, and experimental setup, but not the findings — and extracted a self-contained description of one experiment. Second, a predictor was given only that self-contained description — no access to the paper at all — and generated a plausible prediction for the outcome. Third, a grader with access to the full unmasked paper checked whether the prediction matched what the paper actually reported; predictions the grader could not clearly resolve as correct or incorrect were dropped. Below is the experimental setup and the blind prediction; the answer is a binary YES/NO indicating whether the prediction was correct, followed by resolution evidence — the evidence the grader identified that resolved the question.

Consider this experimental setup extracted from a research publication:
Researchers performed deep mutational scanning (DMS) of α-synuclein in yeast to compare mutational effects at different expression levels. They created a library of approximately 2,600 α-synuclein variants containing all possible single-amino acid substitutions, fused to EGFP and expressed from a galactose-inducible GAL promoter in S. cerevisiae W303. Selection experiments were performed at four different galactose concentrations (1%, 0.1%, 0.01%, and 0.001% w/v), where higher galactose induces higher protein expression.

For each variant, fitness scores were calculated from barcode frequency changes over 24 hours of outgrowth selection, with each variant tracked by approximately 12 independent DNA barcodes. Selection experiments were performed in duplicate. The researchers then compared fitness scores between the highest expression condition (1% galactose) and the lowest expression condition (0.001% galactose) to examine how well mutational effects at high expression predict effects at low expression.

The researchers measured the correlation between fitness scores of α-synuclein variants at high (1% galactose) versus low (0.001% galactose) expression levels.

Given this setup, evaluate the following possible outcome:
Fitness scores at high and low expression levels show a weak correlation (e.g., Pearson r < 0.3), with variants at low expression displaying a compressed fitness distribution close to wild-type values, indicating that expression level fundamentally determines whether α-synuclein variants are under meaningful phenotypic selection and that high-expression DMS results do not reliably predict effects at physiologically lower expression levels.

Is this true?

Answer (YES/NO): NO